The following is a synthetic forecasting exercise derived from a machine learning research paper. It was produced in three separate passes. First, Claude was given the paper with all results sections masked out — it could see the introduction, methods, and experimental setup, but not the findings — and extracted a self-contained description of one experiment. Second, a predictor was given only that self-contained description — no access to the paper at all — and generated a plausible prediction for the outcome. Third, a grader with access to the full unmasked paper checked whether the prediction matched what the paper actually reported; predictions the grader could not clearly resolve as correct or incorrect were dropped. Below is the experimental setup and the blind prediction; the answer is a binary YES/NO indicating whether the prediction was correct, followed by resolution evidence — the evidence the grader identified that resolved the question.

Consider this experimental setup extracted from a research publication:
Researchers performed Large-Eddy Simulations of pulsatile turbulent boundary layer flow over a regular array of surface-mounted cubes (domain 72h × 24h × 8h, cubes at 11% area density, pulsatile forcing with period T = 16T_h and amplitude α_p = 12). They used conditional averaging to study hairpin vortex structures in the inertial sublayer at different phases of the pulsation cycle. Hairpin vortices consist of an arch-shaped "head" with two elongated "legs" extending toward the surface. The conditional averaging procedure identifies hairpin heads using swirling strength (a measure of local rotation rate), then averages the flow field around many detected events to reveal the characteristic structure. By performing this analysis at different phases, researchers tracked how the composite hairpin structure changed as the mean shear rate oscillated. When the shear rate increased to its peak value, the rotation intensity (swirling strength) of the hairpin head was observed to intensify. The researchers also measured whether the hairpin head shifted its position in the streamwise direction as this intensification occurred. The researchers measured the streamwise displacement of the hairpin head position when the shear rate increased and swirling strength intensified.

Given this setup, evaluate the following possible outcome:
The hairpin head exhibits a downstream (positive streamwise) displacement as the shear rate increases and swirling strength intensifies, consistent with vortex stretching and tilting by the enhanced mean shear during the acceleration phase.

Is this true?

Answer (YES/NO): YES